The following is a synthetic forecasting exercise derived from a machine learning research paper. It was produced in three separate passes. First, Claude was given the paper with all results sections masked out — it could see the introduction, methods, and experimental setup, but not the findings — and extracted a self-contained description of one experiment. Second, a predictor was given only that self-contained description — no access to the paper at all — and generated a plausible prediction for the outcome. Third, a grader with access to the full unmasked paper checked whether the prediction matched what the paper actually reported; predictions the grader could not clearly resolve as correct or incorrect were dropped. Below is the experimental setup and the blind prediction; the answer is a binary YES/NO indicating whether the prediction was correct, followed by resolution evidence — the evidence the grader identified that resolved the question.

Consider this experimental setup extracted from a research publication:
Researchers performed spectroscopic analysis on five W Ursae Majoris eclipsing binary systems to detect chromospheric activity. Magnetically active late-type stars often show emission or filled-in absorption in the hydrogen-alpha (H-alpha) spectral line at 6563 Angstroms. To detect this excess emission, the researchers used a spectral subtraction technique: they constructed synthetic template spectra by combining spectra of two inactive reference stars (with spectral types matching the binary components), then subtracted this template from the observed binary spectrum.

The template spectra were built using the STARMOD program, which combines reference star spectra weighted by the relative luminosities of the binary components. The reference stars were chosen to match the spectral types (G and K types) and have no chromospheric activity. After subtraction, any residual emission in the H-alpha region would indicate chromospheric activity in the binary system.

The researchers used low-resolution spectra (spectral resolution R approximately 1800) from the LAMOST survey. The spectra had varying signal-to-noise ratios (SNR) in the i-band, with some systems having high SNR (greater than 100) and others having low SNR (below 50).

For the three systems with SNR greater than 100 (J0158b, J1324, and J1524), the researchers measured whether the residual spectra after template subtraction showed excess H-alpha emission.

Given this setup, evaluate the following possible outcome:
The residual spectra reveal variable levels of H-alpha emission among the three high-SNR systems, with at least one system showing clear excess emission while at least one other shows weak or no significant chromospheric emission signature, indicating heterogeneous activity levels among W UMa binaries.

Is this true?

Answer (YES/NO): NO